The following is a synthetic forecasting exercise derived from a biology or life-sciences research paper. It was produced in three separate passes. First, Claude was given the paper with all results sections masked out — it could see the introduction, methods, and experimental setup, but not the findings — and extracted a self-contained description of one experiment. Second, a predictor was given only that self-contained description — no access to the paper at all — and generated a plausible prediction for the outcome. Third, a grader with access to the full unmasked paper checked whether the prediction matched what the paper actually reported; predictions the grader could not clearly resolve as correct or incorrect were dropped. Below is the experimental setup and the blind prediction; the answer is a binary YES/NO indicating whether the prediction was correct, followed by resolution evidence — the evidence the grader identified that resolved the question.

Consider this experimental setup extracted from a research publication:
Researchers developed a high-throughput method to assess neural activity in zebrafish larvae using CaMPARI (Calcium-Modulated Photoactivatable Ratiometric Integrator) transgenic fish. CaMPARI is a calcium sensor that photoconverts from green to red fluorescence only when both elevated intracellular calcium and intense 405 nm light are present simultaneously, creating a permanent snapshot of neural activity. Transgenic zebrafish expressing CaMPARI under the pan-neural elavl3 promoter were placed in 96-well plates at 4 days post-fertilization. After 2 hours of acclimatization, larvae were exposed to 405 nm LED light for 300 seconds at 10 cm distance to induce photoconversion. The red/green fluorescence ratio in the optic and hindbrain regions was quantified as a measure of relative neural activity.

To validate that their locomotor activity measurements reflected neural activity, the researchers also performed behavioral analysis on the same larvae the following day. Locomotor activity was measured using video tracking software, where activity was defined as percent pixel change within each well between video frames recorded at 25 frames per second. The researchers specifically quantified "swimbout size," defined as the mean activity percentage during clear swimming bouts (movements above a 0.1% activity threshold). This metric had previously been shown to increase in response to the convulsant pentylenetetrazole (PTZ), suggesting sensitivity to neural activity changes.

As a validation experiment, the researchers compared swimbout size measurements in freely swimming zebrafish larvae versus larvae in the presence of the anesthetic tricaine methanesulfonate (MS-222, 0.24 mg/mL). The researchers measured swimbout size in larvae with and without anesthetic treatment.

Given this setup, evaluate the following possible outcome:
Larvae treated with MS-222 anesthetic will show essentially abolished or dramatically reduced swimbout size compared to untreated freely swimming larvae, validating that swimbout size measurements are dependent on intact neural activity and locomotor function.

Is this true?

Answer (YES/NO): YES